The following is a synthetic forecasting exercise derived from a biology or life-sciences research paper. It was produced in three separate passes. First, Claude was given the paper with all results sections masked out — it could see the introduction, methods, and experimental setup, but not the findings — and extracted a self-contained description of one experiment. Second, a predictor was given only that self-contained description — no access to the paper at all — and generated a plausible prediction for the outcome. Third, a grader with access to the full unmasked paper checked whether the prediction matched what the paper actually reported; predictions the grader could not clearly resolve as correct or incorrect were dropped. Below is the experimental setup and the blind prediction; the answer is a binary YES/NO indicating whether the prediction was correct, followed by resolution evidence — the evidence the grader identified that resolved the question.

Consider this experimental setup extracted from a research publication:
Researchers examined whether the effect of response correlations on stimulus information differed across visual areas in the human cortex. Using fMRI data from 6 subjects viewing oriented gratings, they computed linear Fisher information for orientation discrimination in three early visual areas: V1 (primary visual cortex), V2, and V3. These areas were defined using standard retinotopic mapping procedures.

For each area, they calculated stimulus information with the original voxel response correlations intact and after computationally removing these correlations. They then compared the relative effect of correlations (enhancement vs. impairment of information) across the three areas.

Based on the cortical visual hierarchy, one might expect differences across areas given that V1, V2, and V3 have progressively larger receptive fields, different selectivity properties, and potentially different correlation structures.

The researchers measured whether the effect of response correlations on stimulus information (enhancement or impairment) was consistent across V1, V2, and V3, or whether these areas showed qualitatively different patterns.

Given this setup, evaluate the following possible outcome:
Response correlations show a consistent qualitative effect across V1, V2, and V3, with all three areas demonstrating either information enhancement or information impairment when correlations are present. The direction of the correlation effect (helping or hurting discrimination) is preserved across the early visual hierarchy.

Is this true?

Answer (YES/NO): YES